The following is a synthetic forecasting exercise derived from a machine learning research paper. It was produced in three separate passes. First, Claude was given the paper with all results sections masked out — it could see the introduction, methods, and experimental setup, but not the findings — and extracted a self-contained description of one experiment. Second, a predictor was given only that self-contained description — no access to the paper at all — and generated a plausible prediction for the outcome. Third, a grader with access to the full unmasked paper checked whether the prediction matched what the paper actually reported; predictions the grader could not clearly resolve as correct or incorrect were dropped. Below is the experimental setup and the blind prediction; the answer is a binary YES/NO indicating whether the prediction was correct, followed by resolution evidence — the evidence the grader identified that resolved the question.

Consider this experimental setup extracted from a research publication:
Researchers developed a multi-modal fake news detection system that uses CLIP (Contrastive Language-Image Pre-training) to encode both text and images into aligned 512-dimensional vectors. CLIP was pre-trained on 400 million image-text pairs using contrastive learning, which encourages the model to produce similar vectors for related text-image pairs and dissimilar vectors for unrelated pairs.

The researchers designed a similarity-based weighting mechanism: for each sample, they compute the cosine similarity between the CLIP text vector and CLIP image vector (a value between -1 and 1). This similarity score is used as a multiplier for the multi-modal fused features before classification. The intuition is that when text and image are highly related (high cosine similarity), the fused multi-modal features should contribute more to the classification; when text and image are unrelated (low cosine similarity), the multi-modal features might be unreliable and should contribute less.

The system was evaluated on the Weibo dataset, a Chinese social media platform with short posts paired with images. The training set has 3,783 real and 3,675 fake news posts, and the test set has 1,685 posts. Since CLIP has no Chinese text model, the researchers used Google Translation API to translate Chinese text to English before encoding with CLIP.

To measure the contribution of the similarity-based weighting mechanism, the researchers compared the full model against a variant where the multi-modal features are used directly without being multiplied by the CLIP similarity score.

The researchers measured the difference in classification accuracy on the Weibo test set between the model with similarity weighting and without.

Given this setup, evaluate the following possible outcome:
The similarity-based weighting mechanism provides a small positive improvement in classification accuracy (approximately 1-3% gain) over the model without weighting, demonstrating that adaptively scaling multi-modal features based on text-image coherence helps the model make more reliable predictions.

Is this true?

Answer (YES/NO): YES